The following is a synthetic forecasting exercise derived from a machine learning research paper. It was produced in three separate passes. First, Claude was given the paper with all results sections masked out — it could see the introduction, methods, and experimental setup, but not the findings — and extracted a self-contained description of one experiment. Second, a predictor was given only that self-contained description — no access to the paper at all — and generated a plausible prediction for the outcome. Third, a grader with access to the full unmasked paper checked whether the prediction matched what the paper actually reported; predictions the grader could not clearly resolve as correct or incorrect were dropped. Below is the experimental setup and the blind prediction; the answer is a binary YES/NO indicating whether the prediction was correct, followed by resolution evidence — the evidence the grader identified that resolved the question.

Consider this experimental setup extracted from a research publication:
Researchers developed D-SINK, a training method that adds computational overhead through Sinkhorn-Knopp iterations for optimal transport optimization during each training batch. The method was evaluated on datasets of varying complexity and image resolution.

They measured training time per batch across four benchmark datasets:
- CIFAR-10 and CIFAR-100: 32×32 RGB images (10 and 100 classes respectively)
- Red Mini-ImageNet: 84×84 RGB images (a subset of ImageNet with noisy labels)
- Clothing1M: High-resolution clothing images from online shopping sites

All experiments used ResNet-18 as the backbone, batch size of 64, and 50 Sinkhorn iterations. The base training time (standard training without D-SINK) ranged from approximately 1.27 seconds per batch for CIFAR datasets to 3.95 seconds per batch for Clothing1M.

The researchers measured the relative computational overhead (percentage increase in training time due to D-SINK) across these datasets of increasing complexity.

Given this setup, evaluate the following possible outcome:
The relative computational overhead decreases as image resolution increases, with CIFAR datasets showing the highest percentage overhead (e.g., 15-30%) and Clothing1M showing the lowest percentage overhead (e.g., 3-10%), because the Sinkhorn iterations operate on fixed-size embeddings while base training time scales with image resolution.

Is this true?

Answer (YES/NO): NO